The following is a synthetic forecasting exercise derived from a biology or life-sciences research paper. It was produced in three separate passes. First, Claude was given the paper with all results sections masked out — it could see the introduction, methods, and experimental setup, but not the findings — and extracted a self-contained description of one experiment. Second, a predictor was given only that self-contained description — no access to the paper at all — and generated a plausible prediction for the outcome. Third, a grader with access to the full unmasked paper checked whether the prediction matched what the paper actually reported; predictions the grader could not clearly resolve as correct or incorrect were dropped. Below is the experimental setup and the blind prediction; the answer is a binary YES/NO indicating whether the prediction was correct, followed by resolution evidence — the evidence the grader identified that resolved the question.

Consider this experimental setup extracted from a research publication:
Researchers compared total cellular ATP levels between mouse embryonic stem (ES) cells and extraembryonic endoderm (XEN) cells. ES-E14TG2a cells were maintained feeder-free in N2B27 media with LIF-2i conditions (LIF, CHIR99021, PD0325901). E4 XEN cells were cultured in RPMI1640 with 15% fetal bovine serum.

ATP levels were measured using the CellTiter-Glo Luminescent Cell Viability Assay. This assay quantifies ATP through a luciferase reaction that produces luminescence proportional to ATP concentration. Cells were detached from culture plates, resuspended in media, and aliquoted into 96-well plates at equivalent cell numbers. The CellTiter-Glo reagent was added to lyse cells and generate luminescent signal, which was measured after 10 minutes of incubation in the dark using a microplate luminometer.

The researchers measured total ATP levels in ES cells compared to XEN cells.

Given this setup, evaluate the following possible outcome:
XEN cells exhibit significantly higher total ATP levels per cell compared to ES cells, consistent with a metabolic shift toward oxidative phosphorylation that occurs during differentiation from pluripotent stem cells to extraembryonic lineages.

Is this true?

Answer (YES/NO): NO